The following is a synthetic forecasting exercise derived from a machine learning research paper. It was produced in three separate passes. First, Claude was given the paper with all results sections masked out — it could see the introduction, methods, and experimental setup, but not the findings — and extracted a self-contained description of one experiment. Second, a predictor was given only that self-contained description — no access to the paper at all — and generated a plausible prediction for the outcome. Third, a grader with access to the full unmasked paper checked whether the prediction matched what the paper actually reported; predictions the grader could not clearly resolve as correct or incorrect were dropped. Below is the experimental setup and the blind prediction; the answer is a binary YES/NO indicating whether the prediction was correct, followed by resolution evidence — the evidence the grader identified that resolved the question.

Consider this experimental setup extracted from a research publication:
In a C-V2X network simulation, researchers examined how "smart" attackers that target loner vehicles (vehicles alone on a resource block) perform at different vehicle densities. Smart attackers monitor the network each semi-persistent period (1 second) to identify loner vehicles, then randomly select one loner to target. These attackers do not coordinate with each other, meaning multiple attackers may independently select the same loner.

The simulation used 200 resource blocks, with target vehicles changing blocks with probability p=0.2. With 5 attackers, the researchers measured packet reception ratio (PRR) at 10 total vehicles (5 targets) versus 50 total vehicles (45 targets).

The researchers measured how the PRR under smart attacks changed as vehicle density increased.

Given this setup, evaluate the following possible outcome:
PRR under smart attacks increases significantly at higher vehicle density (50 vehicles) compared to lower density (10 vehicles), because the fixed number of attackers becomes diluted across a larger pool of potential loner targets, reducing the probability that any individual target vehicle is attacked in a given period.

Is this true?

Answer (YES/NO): YES